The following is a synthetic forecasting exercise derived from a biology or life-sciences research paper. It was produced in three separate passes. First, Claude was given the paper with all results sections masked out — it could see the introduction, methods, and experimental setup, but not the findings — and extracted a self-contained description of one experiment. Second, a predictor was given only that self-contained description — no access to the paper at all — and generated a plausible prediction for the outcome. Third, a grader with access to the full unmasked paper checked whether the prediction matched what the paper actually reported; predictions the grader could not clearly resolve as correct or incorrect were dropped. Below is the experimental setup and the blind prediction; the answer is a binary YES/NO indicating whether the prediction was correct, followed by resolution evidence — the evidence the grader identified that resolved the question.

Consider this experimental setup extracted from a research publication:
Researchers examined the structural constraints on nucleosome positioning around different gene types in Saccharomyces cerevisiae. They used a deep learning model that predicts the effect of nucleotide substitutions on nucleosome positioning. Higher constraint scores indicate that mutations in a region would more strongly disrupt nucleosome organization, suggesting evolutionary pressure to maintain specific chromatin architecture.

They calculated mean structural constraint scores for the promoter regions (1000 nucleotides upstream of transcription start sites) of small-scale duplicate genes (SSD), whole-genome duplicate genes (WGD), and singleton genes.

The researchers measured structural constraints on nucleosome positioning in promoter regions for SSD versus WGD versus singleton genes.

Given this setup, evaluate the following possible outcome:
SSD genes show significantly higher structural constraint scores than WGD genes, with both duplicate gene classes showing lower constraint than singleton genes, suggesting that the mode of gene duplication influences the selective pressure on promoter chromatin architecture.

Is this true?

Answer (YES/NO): NO